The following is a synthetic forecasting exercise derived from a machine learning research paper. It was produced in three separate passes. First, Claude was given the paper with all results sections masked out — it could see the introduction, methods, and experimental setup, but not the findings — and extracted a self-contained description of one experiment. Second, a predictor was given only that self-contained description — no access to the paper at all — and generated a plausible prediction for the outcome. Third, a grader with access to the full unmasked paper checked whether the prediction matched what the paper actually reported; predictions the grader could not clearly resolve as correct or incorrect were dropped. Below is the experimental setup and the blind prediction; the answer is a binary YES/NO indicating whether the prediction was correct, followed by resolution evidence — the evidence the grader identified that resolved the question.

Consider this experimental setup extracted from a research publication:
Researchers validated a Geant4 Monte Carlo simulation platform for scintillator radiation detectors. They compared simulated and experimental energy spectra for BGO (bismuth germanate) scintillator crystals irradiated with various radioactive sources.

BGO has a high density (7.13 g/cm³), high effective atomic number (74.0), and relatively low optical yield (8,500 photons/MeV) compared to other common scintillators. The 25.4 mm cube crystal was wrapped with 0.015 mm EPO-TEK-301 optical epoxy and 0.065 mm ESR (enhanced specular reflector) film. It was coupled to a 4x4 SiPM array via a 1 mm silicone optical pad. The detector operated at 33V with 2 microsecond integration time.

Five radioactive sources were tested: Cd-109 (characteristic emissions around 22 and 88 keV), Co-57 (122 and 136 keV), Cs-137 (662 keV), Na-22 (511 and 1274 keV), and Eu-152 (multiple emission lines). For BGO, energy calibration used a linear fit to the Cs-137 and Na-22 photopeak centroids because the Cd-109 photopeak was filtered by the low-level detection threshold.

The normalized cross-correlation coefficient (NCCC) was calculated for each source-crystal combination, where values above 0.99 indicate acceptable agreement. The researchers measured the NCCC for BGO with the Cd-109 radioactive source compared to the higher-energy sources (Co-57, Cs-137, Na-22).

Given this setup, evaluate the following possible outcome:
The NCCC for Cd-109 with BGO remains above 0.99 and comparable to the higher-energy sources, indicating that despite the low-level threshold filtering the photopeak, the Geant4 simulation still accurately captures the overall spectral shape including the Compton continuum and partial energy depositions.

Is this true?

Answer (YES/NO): NO